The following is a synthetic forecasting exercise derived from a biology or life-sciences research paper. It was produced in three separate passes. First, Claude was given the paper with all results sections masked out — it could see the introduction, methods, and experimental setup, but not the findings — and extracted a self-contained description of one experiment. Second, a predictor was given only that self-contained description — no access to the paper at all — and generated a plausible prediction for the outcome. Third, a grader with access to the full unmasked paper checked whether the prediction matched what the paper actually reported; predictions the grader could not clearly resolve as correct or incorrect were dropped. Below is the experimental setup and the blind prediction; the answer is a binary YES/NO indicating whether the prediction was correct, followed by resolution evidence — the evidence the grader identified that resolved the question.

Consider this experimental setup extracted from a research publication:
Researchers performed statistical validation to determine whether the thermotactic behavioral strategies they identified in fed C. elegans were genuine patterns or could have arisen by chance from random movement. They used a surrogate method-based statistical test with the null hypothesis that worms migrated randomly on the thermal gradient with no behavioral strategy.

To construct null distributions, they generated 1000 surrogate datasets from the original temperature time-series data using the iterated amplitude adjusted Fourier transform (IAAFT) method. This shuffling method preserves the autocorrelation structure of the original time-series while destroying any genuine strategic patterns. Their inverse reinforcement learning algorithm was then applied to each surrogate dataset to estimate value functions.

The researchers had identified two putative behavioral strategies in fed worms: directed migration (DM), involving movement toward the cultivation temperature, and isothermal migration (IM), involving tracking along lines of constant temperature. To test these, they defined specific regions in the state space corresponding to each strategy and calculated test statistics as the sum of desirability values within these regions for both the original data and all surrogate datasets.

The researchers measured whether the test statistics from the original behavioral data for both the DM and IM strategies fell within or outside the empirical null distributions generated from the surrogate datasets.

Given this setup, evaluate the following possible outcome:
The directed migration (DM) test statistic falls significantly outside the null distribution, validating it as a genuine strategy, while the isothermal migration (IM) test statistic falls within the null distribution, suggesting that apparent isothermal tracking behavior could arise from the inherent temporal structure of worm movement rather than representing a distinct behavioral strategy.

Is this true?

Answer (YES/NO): NO